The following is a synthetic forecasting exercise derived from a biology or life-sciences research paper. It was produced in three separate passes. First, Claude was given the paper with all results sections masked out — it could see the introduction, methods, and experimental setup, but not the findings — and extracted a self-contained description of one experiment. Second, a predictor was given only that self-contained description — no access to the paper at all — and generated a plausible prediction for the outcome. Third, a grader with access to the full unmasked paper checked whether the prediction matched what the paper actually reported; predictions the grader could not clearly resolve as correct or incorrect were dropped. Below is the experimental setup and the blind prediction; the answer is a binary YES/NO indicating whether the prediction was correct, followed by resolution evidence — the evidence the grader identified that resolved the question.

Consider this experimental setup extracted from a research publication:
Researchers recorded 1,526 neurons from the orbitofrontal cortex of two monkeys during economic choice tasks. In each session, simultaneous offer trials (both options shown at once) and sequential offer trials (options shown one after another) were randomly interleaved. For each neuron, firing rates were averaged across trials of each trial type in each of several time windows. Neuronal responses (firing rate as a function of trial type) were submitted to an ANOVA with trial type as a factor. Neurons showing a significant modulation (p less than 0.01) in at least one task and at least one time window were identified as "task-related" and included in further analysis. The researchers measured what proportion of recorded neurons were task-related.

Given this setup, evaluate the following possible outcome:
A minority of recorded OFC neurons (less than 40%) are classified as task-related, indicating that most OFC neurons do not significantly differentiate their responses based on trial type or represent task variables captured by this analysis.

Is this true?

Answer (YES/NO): NO